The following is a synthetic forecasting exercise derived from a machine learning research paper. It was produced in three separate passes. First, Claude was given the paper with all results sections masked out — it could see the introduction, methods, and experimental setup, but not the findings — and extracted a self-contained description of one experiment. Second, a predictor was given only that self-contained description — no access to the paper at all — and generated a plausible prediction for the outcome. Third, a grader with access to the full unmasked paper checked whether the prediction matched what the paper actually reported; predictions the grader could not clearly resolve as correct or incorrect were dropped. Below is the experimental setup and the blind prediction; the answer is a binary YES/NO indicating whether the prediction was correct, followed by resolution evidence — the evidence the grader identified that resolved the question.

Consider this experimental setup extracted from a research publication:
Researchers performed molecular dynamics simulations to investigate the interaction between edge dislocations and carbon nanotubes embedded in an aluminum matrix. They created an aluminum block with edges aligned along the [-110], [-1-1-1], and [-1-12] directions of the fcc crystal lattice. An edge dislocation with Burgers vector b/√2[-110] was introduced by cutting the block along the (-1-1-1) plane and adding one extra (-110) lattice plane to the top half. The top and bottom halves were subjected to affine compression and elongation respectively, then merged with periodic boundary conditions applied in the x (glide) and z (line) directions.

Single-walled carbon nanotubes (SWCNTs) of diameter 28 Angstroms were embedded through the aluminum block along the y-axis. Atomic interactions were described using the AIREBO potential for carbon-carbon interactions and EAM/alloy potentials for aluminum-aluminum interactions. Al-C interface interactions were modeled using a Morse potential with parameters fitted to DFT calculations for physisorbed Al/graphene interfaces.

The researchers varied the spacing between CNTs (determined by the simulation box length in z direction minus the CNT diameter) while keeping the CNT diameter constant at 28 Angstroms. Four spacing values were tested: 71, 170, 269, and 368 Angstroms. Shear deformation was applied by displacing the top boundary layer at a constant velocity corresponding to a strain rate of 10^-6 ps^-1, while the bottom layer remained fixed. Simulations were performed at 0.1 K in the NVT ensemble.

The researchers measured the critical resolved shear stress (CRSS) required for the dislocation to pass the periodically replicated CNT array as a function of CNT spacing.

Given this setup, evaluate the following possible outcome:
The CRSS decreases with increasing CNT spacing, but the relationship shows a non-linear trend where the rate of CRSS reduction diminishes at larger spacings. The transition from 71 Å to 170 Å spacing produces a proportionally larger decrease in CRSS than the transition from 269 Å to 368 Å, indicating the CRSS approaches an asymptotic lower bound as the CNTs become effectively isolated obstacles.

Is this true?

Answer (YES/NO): NO